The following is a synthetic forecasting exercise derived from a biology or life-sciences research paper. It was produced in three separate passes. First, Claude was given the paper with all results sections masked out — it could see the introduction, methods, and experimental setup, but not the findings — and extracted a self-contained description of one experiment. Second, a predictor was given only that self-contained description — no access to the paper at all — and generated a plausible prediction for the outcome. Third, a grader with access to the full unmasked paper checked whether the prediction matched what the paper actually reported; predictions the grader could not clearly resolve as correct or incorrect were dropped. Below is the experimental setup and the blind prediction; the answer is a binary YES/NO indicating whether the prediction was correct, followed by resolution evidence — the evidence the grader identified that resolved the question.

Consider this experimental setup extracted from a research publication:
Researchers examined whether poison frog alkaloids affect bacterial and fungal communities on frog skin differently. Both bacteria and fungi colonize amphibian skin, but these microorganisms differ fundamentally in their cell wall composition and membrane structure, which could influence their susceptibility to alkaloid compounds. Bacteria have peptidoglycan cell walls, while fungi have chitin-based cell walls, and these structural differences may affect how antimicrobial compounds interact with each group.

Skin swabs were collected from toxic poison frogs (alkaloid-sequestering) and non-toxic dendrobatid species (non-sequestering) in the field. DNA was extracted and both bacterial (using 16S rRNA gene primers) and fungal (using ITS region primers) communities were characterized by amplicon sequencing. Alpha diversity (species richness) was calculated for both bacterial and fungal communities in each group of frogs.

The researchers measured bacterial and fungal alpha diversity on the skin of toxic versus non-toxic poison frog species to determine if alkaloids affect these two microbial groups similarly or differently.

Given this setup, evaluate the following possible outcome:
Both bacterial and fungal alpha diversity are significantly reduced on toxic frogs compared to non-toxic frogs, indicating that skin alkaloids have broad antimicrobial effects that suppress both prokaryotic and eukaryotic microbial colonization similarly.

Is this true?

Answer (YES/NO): NO